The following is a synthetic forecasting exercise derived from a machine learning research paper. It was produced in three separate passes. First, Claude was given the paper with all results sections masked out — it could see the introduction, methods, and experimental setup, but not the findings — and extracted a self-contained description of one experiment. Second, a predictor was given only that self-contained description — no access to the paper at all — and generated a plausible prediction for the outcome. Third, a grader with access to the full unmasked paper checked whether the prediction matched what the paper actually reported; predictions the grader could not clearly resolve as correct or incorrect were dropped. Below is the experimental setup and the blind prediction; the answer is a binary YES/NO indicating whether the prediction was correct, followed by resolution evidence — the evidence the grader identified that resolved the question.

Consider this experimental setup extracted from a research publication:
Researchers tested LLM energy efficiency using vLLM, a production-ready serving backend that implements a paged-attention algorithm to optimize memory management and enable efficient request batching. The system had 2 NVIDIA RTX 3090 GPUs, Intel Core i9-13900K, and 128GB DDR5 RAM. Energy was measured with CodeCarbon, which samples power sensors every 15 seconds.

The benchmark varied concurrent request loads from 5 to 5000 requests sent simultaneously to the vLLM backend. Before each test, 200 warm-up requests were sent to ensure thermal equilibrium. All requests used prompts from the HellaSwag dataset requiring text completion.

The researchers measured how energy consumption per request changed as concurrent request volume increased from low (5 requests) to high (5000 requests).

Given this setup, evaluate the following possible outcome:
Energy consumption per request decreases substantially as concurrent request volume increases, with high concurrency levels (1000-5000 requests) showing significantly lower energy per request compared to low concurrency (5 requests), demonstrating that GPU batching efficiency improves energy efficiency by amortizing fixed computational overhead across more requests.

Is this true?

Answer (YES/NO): NO